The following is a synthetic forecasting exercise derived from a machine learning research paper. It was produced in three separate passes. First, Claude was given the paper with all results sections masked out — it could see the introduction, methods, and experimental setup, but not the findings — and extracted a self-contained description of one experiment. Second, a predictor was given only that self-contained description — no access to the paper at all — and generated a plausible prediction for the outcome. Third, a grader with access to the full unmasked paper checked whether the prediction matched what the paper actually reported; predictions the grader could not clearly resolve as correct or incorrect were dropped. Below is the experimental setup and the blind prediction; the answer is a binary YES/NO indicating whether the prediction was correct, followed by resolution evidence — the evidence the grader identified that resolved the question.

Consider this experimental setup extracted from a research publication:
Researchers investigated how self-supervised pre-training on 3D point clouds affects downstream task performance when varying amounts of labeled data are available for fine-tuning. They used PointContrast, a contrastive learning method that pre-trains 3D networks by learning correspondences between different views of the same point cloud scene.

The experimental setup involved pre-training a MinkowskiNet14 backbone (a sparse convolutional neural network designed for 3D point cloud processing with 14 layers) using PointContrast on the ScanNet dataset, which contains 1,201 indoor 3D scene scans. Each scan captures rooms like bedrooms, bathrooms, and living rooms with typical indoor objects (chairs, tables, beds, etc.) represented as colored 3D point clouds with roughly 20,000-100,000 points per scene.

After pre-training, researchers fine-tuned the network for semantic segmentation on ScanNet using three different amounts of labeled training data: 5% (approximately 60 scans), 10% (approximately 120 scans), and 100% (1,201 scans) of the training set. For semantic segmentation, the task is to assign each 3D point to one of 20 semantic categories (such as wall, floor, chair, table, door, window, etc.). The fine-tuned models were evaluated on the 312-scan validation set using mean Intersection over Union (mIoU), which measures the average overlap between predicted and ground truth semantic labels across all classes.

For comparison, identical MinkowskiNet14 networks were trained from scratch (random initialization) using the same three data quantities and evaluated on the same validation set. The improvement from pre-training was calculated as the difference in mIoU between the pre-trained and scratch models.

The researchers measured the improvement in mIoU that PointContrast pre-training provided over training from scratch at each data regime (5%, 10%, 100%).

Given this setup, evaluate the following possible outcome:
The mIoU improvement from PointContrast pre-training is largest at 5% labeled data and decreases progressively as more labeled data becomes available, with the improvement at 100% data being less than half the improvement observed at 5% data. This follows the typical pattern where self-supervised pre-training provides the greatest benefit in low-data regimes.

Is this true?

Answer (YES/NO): YES